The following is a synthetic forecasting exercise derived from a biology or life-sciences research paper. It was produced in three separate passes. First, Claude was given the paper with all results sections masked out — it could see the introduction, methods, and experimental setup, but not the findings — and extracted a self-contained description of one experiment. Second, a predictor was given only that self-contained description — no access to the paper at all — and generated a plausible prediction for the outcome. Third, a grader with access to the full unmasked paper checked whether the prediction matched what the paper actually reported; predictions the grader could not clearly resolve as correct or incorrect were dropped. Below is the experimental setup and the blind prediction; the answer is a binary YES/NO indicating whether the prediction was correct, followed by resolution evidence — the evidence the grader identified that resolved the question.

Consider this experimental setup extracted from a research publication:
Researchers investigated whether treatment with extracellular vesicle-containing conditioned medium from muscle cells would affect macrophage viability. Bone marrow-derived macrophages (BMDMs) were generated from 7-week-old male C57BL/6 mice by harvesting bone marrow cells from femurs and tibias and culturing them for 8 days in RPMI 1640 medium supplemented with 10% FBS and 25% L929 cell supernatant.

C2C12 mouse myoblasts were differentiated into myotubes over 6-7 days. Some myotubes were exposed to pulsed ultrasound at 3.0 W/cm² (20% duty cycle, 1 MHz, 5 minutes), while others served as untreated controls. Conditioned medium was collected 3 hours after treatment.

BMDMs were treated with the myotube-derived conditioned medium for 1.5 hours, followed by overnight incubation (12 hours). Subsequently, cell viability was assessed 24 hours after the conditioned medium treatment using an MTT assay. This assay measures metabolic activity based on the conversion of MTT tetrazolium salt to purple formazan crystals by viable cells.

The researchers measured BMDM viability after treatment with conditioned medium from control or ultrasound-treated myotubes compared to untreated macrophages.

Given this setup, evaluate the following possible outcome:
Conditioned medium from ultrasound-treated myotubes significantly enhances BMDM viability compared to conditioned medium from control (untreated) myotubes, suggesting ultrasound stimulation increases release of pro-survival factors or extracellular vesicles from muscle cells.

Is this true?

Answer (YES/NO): NO